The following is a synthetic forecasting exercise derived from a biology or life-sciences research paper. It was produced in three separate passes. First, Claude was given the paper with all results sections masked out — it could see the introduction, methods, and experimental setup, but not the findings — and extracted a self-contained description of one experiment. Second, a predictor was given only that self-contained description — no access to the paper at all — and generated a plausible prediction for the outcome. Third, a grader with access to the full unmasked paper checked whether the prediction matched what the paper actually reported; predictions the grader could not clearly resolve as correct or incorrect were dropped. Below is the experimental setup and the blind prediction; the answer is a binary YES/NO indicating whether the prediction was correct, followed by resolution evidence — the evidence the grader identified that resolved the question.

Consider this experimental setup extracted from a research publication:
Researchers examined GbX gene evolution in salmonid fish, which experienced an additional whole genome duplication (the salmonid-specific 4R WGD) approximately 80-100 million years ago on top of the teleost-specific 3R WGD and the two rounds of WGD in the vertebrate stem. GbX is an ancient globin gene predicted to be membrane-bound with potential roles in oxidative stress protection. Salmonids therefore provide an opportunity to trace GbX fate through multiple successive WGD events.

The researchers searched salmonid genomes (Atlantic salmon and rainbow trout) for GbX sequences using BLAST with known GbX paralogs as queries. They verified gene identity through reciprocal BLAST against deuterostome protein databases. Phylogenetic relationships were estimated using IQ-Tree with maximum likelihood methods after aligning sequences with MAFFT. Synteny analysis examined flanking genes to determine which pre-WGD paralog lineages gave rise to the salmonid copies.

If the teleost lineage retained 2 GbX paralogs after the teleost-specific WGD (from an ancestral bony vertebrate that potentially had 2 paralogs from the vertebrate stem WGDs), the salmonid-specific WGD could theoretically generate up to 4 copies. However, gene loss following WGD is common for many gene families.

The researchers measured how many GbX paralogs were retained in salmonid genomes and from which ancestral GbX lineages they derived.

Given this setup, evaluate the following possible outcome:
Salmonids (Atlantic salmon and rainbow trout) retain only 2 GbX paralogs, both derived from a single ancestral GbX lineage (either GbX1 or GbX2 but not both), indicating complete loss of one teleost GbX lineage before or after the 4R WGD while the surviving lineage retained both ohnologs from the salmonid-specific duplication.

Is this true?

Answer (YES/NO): NO